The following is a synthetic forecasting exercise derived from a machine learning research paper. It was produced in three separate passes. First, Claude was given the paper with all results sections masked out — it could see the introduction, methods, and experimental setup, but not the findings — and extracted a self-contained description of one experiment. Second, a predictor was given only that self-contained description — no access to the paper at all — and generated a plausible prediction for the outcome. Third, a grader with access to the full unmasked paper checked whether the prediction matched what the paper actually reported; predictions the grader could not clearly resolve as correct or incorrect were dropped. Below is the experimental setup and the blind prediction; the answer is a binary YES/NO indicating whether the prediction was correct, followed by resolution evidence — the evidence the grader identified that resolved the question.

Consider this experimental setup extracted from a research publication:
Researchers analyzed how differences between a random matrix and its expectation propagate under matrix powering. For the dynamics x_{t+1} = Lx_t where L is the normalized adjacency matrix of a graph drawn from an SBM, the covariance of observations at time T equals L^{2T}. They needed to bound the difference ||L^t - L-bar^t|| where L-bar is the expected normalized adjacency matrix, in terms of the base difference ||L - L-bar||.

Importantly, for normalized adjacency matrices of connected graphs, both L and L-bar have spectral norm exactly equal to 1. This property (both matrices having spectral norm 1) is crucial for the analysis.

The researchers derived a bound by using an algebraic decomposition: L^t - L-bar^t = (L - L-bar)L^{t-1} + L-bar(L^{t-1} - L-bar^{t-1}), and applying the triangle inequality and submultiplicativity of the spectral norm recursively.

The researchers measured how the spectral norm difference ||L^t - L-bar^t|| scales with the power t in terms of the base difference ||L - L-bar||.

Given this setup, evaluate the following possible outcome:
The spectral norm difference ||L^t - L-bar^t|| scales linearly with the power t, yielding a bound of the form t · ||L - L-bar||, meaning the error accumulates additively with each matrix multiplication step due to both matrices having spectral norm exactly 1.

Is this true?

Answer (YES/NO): YES